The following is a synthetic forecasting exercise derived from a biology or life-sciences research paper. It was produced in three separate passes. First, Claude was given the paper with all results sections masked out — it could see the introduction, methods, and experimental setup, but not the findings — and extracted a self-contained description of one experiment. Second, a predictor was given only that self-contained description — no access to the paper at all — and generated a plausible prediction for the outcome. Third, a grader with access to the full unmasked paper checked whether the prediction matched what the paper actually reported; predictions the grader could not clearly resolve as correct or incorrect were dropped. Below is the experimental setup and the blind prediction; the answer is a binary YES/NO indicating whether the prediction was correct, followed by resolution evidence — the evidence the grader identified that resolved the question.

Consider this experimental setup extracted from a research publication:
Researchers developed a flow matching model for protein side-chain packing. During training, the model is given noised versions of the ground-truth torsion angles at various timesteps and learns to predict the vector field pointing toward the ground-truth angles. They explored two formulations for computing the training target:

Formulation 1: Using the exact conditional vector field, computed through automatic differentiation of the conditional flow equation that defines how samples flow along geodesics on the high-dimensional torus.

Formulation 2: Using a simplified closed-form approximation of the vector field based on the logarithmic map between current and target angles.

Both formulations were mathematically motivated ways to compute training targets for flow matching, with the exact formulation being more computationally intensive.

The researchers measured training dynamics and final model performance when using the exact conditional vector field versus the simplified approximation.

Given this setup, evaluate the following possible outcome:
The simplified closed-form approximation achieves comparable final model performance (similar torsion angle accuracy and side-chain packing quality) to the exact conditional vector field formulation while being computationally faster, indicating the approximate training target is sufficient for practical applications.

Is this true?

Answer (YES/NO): NO